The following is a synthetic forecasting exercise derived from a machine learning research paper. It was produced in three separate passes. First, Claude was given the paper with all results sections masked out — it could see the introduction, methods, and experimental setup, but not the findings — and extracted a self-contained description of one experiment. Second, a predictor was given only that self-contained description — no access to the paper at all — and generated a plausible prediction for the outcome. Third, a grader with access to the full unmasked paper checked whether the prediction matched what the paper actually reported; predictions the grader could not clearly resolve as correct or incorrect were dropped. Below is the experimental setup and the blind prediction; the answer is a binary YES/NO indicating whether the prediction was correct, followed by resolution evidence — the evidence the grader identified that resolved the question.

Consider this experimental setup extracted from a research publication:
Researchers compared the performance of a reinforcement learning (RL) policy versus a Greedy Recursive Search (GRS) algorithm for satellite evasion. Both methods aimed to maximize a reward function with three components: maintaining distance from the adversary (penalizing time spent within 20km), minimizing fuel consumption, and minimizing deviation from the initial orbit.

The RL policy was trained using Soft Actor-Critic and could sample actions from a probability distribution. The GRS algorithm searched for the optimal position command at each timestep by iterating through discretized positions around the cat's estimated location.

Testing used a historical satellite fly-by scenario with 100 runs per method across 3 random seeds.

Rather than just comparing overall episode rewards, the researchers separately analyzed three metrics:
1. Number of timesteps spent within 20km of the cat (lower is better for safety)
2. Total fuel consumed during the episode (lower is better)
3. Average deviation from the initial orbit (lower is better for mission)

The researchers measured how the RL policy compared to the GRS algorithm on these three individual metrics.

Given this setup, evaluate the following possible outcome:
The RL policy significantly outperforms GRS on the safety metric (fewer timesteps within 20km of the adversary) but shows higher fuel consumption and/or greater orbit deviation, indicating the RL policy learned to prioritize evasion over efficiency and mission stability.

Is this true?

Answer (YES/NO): NO